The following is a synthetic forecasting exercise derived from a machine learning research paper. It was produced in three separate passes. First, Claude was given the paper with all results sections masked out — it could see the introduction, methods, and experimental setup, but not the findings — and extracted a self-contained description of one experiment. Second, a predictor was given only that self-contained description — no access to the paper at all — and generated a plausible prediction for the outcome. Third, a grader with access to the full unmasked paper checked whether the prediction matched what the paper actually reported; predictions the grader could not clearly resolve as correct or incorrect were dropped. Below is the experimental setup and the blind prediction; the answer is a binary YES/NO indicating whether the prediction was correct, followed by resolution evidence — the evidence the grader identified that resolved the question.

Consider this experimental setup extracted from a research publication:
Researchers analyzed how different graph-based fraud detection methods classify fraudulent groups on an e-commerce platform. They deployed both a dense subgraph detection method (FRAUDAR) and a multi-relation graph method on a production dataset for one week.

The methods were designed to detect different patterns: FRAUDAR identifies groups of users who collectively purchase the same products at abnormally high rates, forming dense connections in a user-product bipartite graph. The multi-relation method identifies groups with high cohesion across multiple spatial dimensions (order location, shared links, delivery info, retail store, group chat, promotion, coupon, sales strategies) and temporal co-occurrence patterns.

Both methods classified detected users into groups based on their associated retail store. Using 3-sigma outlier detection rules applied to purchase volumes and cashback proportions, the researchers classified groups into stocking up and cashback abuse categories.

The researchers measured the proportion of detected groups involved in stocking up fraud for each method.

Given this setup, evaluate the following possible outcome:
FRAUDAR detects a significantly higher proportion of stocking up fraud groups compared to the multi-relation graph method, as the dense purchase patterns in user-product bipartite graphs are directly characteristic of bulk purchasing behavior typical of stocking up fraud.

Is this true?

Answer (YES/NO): YES